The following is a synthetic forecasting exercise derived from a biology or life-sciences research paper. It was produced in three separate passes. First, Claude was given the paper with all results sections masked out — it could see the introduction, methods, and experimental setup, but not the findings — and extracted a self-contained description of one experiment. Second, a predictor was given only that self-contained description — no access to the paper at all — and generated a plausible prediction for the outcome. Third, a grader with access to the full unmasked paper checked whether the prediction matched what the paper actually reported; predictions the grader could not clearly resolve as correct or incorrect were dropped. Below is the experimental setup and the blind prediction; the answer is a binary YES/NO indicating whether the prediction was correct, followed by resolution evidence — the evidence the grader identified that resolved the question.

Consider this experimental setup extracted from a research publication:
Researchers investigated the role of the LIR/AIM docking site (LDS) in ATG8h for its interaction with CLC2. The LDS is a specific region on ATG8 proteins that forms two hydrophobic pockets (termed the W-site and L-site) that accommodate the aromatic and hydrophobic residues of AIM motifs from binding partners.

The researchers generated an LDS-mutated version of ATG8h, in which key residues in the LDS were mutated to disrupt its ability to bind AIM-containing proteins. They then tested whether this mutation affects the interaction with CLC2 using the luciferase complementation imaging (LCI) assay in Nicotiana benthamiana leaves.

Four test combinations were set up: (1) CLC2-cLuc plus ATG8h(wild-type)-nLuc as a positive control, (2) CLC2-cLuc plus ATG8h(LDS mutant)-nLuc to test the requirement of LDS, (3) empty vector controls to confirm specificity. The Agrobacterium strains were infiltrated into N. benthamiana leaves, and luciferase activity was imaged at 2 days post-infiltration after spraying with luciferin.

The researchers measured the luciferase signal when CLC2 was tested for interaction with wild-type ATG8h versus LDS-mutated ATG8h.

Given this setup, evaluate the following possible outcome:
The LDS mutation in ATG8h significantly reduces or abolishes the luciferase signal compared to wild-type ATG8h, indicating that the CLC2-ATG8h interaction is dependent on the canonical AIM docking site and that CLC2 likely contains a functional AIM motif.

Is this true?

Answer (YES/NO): YES